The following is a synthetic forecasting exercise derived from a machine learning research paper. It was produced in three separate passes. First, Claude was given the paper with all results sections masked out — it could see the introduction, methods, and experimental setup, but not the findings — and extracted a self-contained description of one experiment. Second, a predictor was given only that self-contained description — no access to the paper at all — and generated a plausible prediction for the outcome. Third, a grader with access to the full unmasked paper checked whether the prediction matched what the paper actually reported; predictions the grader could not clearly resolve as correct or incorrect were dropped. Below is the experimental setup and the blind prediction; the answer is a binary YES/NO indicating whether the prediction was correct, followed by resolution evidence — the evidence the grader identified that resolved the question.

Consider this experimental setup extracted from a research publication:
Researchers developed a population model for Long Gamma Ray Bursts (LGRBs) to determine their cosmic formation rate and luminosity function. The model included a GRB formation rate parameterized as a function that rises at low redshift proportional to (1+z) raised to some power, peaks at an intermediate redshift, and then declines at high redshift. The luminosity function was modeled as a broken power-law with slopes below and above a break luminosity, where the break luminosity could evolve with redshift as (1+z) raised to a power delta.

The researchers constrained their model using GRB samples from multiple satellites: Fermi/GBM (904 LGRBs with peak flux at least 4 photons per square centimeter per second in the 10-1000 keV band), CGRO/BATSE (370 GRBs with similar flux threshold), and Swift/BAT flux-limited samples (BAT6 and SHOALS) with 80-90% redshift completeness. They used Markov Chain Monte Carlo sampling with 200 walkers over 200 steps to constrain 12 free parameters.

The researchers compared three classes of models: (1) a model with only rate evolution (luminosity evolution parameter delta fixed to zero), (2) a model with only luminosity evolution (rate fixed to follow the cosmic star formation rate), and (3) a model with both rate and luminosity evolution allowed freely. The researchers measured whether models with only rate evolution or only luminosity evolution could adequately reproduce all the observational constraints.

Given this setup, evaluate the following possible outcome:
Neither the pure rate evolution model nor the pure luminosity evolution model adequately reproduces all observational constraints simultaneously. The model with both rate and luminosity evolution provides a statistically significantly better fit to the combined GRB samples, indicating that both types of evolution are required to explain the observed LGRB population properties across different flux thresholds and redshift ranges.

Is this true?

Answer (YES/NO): YES